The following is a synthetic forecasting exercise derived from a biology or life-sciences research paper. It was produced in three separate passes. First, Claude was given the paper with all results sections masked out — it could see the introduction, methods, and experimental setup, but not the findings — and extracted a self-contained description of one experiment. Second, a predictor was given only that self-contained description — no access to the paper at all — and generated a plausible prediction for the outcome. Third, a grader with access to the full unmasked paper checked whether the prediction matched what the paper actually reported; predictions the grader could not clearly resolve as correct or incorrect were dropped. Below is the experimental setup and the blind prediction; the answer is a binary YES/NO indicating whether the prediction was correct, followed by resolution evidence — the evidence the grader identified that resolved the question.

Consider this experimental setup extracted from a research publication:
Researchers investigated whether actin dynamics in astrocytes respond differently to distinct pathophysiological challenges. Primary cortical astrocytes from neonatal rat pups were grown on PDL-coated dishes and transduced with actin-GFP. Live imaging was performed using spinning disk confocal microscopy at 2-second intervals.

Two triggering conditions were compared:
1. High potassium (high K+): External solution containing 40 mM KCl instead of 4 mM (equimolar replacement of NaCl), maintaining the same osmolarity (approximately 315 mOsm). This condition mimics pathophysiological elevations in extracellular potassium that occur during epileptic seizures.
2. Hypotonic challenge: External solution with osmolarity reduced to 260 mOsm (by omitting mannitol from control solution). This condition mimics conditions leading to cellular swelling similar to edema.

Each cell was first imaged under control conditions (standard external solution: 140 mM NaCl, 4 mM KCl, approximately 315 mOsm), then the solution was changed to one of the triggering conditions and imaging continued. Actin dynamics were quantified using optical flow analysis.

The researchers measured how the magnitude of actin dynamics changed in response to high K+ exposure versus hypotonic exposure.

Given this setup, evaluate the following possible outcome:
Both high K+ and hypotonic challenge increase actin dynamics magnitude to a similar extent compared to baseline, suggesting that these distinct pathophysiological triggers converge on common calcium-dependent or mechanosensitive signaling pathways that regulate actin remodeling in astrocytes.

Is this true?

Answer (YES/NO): NO